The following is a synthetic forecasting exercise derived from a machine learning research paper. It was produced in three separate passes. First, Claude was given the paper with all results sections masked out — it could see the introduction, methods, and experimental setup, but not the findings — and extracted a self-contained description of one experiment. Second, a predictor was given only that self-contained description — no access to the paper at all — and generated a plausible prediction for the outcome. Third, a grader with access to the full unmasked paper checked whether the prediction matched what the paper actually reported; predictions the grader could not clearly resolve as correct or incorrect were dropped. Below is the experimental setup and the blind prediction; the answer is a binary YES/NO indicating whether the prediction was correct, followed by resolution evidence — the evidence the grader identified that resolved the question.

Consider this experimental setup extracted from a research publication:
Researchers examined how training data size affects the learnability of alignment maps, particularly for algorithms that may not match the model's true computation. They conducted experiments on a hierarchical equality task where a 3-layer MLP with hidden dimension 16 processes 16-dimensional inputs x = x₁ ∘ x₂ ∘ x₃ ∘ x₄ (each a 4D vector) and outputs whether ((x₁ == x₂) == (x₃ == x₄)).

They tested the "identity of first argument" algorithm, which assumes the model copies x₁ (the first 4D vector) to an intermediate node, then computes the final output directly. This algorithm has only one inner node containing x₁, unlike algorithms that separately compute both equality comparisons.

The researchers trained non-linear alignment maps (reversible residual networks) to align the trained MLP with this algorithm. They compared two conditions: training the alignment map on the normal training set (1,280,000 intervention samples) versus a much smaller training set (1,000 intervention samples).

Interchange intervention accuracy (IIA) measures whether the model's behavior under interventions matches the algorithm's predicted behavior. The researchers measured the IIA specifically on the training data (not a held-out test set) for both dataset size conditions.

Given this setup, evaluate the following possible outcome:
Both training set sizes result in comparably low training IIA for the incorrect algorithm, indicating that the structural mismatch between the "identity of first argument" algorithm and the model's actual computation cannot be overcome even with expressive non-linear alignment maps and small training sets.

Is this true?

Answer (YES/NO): NO